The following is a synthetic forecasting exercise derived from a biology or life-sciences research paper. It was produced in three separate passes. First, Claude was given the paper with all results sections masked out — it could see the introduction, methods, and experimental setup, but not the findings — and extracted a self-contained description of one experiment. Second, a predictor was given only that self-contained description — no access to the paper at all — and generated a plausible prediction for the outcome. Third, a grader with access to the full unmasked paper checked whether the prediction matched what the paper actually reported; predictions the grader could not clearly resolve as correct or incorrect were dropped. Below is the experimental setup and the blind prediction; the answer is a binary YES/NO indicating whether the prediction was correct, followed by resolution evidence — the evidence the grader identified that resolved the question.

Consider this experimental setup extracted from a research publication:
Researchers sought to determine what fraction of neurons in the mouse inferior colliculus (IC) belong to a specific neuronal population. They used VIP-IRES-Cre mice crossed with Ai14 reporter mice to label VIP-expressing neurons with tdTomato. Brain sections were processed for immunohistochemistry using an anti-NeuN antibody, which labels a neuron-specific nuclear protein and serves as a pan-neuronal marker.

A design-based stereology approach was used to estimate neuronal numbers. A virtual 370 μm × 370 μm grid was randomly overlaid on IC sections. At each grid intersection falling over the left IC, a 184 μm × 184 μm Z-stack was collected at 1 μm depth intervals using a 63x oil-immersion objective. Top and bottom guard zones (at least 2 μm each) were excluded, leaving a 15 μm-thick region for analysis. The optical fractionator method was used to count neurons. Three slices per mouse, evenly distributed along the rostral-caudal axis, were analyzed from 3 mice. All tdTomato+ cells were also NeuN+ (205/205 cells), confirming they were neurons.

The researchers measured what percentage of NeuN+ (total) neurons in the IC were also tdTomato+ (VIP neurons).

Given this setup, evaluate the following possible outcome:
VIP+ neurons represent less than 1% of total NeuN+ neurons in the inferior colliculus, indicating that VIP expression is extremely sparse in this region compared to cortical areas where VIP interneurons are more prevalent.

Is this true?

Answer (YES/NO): NO